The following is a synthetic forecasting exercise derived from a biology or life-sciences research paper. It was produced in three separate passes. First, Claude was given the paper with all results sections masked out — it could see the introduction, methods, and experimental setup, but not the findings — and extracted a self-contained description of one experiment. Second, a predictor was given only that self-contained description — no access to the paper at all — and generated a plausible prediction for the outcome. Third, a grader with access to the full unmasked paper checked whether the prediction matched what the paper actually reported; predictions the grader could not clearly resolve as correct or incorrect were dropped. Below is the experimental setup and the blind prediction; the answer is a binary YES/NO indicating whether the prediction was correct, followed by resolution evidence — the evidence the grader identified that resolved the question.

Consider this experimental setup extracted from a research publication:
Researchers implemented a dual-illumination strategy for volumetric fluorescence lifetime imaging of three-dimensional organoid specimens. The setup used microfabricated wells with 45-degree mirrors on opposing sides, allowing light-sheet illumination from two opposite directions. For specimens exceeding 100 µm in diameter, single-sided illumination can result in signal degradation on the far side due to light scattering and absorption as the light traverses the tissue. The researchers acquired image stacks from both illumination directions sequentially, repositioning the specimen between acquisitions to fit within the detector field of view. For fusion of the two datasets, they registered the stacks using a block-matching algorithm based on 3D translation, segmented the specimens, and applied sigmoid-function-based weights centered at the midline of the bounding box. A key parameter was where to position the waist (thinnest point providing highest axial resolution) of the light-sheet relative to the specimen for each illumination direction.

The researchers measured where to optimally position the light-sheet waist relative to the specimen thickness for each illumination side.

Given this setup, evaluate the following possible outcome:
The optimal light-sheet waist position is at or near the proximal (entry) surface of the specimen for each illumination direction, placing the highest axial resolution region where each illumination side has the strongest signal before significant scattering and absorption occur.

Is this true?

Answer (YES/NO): NO